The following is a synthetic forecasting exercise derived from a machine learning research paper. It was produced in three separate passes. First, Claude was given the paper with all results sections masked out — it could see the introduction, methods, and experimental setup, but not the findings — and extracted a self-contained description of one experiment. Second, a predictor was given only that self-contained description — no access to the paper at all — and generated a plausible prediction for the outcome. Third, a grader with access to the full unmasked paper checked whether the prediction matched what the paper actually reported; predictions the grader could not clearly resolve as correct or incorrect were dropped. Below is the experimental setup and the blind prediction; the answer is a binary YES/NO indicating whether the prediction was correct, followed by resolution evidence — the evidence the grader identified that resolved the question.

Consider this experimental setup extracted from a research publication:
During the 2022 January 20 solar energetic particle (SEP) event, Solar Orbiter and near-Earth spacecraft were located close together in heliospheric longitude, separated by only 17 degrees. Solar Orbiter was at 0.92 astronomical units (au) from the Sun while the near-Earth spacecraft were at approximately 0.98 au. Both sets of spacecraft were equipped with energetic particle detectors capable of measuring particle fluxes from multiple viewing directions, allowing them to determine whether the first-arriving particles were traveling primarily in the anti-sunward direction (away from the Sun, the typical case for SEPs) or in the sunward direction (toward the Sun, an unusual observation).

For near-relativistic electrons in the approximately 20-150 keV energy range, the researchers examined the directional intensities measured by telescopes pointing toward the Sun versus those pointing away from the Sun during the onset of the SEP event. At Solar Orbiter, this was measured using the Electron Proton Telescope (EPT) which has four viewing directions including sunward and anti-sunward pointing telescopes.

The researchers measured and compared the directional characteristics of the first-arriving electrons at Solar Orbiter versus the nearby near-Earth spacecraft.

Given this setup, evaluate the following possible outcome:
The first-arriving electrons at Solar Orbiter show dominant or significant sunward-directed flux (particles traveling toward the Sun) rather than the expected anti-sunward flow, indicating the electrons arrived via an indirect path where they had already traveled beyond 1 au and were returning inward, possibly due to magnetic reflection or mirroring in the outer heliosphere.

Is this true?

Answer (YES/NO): NO